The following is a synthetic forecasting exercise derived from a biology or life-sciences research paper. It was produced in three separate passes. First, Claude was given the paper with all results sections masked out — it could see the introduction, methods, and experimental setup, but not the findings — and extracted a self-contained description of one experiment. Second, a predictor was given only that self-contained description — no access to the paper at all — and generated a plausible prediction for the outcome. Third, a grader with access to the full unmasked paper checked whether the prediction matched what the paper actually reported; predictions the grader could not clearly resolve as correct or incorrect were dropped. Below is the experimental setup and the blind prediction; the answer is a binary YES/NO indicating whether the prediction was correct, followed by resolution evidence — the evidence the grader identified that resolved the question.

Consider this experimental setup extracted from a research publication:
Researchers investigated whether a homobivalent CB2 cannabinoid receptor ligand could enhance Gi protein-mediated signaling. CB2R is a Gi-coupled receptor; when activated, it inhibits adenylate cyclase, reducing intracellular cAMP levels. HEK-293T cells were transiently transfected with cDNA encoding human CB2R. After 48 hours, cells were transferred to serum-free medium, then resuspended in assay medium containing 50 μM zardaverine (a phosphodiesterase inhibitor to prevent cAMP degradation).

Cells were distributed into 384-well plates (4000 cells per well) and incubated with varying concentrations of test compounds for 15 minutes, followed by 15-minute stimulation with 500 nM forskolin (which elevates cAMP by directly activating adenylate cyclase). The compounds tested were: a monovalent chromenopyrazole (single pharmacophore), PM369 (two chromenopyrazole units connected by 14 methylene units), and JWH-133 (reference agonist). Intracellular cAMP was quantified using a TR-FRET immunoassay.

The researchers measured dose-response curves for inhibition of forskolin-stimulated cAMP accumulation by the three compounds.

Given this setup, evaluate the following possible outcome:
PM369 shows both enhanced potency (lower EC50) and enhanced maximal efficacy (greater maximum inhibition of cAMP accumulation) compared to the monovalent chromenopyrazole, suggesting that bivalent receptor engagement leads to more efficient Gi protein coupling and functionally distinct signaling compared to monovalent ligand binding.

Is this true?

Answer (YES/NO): YES